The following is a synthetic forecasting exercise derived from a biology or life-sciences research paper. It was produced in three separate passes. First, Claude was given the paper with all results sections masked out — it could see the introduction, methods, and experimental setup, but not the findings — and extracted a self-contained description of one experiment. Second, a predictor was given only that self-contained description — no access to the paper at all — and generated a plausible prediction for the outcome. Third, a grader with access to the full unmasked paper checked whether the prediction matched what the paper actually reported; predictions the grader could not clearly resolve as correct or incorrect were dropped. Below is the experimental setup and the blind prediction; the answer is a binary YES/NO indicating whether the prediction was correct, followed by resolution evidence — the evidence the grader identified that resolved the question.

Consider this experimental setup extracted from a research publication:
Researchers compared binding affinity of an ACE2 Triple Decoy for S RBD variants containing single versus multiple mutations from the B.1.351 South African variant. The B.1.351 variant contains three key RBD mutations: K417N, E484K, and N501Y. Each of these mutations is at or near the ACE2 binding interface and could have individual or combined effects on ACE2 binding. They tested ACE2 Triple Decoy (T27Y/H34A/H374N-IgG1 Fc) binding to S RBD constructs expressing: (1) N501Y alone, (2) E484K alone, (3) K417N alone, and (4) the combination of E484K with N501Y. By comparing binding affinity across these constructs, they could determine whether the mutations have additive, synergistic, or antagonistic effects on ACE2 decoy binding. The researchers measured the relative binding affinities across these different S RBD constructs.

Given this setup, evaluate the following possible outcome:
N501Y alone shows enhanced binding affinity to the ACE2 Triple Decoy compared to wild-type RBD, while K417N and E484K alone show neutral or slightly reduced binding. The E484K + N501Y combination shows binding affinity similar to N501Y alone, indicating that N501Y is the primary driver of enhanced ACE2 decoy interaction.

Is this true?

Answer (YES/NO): NO